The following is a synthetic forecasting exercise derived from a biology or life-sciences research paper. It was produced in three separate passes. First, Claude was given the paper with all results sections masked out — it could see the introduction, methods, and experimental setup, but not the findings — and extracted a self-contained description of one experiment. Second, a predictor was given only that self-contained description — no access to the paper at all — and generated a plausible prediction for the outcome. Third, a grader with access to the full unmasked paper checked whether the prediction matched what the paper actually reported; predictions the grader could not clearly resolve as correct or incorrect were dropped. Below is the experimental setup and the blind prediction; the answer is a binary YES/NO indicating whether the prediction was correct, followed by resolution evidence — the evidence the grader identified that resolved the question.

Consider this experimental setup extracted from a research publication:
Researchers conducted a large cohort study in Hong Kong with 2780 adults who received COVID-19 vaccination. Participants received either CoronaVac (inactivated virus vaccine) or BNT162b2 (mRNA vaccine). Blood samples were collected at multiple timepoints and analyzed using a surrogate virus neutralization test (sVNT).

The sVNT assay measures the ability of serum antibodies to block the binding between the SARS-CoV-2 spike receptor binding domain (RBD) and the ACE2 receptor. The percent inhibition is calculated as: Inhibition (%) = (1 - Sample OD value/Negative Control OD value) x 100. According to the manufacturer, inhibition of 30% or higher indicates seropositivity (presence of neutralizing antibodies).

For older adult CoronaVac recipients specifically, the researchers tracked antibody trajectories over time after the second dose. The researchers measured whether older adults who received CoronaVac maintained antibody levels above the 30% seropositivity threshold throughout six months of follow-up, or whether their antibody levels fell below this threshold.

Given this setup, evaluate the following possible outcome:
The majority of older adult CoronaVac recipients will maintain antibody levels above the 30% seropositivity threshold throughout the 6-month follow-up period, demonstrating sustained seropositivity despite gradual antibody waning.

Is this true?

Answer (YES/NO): NO